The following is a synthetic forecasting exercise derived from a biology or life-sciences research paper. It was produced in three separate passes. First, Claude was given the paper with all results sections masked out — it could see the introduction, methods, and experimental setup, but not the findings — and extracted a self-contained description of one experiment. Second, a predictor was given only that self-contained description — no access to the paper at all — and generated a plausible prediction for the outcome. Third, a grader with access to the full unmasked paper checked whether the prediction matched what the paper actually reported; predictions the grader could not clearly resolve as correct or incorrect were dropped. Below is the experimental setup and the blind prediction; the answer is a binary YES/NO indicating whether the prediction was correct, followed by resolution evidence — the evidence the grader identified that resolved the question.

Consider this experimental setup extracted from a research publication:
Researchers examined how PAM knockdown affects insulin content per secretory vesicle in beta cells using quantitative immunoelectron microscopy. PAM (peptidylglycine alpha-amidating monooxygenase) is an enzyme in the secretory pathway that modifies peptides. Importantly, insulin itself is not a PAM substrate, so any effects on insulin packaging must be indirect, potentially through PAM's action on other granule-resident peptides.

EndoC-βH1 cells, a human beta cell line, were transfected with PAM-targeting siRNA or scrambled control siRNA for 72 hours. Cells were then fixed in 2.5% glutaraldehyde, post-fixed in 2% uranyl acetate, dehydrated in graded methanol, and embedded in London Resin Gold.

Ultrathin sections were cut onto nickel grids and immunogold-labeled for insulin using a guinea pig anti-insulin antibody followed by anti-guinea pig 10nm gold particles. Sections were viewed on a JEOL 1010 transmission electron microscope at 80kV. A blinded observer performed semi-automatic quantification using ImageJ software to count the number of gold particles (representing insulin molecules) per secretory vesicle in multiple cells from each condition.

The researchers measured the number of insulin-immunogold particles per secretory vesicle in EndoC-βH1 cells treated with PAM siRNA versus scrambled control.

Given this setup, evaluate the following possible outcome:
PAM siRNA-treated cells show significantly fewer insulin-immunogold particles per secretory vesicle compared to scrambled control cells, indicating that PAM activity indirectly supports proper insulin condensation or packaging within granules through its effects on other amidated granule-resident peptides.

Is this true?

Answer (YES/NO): YES